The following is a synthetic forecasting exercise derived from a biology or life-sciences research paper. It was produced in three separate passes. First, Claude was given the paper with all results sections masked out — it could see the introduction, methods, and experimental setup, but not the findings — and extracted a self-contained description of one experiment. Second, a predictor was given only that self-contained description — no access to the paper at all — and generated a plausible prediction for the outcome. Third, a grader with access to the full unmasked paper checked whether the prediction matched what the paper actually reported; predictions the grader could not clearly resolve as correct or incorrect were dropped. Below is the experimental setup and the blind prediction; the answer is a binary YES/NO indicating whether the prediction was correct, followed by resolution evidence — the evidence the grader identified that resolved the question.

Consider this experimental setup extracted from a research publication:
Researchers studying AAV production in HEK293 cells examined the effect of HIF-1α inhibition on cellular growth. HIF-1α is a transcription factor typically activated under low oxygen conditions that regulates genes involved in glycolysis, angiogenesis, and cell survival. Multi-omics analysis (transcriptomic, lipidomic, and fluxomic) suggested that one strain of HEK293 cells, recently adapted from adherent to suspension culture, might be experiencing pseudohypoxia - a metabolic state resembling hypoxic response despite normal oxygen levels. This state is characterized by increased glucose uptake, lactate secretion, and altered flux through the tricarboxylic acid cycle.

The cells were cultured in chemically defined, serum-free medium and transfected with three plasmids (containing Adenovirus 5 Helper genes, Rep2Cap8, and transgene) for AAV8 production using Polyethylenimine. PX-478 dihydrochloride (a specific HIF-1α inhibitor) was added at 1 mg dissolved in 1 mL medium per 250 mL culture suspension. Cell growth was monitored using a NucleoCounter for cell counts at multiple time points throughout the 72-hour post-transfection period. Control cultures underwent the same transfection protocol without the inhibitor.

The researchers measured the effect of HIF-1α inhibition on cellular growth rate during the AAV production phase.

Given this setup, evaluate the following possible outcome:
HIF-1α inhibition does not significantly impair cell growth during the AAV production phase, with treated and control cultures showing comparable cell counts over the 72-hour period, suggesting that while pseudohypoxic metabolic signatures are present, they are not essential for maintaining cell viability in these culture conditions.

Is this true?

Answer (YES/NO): NO